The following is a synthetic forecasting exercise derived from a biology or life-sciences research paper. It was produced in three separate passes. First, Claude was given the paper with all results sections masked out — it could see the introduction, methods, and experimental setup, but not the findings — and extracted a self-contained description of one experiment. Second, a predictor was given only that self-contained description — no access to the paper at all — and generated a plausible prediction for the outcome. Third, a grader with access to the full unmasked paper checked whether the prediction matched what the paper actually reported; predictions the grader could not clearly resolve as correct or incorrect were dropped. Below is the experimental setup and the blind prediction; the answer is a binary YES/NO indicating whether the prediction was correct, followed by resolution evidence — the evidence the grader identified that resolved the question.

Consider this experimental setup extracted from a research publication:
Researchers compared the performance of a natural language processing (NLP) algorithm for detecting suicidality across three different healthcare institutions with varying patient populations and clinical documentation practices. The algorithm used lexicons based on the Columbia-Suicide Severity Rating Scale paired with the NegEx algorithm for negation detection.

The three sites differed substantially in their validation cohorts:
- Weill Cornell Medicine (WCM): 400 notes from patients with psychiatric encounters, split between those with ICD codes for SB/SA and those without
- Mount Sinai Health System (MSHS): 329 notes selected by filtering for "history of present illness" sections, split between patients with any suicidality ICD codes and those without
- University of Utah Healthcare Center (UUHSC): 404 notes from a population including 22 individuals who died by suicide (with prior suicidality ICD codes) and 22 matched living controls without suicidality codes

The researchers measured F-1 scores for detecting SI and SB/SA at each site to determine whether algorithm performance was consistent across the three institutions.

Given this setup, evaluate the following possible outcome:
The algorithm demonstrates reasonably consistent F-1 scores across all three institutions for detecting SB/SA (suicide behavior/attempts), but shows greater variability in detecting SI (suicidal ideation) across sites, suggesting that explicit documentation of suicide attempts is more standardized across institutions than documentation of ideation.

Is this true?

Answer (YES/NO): NO